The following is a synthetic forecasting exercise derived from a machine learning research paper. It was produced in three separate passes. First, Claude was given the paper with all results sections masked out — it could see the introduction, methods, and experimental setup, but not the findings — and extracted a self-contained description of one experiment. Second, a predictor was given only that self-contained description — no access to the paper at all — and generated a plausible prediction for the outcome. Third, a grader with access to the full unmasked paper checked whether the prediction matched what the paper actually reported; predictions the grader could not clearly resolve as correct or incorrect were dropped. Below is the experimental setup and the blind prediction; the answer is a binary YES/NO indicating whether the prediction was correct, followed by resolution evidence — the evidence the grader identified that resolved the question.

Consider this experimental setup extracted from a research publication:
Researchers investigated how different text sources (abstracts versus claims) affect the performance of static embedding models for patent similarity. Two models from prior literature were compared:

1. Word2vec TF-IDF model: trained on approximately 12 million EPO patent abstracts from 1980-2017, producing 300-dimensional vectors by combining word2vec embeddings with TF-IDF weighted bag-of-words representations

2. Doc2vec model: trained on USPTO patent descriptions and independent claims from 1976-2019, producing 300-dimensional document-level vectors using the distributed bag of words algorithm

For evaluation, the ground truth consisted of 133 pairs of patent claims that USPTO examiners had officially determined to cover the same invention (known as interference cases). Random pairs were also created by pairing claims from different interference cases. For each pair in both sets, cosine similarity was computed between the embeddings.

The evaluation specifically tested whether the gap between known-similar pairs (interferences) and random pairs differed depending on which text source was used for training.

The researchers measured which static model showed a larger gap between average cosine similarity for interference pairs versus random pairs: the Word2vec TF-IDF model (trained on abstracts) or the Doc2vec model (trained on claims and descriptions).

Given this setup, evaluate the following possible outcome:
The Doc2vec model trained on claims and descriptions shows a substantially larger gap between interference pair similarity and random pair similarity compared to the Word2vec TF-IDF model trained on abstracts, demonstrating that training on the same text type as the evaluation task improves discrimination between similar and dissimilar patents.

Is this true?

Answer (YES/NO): NO